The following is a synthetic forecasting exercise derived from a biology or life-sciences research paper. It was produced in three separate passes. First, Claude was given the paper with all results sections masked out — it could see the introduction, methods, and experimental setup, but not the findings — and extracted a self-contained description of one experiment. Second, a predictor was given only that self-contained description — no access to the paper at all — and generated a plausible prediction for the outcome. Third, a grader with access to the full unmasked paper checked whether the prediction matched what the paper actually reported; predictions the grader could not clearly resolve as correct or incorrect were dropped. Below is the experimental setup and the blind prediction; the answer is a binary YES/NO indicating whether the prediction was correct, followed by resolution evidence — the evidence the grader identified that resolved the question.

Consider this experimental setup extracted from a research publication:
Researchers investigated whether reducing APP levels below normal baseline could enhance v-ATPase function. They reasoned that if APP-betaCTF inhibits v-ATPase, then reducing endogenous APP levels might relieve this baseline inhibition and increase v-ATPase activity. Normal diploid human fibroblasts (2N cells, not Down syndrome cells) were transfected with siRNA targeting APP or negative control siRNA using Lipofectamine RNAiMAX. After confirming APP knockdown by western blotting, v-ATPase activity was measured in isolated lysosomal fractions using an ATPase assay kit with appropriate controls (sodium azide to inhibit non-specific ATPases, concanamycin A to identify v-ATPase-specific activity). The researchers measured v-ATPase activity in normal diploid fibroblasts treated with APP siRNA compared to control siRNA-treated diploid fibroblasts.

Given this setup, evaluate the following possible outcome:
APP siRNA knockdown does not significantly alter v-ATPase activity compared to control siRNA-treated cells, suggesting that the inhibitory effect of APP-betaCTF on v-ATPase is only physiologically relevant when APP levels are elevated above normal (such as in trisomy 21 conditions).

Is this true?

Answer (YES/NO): NO